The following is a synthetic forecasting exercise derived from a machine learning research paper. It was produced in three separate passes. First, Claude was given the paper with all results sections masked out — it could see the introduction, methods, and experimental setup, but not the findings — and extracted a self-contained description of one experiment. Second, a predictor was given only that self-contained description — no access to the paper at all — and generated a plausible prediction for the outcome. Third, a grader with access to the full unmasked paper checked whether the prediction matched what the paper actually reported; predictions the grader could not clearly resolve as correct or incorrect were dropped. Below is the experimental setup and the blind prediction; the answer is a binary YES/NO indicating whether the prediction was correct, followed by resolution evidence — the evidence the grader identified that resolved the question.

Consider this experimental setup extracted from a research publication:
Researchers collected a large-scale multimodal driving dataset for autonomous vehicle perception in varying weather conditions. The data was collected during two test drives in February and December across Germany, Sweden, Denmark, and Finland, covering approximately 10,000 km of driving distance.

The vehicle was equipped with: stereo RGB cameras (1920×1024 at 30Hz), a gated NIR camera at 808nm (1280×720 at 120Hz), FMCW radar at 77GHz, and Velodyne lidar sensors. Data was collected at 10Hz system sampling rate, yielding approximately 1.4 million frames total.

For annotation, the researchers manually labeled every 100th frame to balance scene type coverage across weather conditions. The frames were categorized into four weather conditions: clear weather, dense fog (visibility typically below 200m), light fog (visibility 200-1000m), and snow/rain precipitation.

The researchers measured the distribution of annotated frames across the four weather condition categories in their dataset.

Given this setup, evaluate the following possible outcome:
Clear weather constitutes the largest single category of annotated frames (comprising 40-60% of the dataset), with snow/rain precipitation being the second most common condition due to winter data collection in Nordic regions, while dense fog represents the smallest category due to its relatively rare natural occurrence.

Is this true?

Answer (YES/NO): NO